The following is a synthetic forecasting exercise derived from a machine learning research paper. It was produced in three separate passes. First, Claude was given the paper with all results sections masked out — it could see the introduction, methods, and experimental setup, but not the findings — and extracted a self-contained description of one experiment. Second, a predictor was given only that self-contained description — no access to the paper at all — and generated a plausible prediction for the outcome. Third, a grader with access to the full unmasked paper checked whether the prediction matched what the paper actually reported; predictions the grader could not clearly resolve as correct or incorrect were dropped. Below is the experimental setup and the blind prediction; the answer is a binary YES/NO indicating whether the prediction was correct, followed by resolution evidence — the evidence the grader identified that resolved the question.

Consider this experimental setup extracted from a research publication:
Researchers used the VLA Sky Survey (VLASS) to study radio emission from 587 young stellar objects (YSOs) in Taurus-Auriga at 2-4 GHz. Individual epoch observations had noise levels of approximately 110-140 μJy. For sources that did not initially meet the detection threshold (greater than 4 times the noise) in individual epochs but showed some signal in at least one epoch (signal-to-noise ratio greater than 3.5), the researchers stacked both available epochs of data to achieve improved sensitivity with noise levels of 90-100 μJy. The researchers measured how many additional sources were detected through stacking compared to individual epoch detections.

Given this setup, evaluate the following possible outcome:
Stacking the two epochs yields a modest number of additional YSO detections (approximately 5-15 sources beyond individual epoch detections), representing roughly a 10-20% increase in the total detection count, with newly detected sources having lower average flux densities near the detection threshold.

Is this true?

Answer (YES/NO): YES